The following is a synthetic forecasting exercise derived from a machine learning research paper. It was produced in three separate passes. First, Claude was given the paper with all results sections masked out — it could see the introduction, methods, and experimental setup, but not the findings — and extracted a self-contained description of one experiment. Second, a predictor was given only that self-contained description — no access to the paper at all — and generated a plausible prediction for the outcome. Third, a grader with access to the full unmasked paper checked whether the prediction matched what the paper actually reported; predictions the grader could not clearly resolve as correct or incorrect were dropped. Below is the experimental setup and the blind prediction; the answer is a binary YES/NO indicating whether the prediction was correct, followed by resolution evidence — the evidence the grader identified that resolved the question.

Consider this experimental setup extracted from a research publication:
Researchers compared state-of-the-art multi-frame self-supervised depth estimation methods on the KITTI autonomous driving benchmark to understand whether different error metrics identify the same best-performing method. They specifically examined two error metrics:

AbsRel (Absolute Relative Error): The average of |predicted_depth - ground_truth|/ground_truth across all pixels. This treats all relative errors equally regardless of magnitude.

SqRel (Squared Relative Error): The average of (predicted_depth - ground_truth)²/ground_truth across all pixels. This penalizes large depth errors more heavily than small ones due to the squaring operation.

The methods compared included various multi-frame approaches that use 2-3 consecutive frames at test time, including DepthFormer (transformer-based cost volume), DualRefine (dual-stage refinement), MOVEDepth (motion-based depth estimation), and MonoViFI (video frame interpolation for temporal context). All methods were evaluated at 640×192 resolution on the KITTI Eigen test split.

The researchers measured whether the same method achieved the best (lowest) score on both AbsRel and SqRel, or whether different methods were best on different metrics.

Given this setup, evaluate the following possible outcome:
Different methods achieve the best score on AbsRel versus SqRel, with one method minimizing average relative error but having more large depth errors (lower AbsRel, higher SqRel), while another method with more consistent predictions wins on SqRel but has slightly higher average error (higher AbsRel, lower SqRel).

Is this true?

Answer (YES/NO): YES